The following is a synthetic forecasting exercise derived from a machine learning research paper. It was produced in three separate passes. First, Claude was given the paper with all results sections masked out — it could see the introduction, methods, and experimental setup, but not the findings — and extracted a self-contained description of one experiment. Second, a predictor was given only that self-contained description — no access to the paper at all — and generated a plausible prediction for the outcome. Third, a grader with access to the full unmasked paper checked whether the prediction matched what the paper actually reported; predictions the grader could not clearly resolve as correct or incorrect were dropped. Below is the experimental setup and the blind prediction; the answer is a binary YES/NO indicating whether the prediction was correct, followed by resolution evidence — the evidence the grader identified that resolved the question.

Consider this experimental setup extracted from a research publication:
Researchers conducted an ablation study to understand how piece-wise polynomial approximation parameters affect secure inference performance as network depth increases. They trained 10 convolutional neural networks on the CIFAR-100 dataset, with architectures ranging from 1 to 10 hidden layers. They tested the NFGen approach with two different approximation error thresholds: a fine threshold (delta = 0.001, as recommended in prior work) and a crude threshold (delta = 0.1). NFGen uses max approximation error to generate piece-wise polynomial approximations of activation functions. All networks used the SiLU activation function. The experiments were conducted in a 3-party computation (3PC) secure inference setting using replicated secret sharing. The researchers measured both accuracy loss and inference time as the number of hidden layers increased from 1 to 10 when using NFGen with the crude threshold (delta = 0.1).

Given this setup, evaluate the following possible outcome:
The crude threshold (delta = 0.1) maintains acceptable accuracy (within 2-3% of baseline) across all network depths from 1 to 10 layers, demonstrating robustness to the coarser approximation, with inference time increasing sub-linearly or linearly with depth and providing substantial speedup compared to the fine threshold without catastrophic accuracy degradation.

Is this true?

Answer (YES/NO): NO